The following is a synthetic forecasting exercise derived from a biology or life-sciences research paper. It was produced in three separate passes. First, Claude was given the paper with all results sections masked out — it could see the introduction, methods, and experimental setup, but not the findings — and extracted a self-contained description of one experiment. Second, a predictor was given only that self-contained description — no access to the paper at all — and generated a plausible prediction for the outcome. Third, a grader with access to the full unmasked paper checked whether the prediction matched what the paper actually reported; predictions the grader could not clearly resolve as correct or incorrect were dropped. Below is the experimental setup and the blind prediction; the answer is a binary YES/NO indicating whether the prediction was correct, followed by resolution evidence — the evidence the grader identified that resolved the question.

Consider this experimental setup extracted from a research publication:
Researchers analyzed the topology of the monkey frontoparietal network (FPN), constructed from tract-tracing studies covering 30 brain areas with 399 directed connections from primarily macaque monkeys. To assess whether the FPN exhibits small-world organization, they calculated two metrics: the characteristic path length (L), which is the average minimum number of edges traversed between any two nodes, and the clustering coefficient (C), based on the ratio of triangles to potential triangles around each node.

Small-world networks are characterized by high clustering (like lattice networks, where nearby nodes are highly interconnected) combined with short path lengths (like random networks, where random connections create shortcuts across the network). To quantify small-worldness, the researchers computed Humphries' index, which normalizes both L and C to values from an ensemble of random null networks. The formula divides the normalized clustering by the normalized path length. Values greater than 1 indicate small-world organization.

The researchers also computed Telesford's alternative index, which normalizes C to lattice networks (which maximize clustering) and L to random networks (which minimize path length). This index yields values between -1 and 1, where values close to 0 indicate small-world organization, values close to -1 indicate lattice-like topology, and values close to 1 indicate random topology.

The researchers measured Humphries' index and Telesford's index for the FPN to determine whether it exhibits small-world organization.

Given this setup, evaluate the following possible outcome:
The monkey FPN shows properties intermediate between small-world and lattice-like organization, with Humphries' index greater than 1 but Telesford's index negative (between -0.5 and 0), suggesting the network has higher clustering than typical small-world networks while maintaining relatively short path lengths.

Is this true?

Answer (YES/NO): NO